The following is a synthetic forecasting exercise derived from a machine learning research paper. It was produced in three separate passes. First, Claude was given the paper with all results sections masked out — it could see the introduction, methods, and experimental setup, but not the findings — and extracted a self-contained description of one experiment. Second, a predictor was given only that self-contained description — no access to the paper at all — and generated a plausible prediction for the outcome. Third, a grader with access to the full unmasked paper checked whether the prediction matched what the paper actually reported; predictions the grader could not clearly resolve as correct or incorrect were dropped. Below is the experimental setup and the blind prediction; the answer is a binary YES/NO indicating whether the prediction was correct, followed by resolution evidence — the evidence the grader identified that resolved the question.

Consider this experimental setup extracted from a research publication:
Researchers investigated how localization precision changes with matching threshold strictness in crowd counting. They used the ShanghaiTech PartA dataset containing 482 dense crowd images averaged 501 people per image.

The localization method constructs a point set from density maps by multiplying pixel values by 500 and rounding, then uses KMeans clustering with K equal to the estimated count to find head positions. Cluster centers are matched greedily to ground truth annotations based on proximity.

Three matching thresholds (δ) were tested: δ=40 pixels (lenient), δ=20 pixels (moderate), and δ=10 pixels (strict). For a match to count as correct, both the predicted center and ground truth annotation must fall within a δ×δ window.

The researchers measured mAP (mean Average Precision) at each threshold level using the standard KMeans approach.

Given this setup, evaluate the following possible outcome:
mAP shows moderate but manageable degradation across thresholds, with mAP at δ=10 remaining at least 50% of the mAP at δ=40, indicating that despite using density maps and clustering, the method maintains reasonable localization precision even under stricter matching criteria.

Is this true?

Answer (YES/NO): NO